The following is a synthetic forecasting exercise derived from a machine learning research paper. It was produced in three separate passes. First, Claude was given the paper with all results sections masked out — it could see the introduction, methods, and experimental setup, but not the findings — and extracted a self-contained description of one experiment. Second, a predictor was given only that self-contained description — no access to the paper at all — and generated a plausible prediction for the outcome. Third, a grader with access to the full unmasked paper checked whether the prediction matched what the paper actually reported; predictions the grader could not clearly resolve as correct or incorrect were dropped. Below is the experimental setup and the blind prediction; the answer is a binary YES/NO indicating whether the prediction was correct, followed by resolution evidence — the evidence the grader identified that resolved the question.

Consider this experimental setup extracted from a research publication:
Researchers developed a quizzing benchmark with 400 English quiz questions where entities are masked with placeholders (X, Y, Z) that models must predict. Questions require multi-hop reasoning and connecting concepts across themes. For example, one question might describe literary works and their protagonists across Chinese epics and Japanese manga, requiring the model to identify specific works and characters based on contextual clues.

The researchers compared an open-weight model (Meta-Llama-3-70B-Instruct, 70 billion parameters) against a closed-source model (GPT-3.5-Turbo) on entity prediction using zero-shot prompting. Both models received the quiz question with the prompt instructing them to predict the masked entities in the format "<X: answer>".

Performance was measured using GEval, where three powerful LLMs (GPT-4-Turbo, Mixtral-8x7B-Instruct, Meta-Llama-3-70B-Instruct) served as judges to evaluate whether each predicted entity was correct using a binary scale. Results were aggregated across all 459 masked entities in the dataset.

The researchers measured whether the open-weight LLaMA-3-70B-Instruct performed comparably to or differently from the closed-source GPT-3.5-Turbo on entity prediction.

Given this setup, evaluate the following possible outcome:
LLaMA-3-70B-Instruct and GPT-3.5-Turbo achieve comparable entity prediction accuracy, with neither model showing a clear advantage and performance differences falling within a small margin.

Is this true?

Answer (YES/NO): YES